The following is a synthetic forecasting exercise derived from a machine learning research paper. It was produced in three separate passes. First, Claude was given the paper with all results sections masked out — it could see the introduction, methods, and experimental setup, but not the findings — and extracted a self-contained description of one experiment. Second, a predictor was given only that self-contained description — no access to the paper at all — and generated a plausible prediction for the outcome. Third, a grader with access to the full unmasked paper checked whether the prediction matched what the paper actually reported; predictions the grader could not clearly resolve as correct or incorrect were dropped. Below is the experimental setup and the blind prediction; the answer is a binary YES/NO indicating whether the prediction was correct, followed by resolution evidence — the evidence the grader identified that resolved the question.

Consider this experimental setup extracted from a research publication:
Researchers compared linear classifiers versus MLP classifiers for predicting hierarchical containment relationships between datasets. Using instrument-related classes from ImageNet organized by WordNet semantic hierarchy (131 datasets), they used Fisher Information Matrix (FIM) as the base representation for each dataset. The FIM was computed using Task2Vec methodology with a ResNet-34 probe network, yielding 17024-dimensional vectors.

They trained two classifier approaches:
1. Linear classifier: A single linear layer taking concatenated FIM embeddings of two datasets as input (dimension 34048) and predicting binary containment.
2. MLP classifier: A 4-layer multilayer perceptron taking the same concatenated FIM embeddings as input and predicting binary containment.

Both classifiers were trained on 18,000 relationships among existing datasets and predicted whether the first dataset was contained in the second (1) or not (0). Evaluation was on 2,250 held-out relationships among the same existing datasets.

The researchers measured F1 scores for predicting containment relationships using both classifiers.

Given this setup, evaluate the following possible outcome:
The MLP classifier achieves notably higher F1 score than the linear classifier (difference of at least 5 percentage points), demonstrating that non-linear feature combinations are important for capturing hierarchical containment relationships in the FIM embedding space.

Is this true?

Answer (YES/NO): YES